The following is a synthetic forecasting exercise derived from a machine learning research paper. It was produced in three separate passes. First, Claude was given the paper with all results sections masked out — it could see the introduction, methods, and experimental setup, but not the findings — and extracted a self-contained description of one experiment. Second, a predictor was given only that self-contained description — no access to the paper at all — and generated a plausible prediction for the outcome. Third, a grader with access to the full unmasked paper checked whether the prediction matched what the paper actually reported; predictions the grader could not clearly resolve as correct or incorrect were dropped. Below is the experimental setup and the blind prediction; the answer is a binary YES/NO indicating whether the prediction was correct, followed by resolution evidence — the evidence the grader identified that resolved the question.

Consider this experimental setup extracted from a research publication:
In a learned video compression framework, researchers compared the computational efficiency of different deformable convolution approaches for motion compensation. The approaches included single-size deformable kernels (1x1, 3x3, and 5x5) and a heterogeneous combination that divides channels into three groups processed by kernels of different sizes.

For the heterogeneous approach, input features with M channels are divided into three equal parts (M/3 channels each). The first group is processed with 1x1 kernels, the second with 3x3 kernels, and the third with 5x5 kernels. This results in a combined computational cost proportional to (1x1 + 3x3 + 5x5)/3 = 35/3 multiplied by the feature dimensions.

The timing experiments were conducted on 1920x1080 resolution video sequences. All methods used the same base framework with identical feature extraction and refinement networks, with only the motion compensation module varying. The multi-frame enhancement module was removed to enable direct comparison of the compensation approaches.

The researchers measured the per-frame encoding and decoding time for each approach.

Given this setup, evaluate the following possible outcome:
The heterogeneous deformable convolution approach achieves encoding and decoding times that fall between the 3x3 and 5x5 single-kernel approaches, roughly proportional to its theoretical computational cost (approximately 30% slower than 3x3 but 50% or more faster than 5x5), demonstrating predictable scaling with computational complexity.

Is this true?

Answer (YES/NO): NO